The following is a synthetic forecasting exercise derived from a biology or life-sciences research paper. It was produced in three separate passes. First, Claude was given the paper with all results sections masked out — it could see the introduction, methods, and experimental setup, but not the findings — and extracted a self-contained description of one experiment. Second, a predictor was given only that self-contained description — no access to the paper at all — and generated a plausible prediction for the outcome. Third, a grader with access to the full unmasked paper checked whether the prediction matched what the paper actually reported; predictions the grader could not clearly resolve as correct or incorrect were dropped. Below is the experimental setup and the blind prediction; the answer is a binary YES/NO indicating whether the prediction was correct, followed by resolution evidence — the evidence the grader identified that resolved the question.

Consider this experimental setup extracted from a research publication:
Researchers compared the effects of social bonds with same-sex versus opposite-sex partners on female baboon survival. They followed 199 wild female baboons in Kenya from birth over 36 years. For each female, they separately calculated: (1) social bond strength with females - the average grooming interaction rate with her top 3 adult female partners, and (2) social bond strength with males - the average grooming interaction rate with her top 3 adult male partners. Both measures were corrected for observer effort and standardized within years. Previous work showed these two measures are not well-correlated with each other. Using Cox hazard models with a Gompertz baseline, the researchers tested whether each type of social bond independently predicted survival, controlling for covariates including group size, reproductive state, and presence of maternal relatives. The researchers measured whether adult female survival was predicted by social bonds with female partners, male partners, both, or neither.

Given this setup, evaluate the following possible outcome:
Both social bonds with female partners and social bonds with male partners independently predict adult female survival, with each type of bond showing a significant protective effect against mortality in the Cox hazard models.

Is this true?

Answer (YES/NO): YES